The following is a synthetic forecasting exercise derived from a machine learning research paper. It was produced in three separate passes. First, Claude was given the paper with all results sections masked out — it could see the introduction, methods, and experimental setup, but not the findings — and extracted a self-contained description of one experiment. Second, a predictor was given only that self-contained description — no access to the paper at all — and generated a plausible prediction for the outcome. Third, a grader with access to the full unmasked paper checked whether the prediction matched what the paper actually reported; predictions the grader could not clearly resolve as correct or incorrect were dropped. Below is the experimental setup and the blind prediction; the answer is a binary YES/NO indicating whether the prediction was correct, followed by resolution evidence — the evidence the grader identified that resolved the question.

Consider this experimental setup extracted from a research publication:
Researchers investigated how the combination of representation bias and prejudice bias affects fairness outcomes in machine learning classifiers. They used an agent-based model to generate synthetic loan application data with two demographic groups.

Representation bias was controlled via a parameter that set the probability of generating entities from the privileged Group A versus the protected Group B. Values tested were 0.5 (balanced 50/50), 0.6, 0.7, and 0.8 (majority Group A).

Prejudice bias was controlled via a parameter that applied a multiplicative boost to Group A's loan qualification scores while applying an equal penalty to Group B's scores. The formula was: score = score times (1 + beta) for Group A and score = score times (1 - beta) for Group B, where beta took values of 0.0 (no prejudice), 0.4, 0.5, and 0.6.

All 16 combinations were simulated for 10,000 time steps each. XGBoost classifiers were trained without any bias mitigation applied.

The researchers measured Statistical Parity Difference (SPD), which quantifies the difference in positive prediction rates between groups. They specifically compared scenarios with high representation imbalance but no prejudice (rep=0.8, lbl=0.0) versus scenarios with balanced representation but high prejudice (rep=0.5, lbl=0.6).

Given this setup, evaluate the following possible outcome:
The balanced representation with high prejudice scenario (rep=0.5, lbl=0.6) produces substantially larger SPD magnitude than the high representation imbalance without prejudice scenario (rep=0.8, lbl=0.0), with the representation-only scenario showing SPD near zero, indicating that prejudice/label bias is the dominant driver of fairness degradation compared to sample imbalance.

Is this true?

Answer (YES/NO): NO